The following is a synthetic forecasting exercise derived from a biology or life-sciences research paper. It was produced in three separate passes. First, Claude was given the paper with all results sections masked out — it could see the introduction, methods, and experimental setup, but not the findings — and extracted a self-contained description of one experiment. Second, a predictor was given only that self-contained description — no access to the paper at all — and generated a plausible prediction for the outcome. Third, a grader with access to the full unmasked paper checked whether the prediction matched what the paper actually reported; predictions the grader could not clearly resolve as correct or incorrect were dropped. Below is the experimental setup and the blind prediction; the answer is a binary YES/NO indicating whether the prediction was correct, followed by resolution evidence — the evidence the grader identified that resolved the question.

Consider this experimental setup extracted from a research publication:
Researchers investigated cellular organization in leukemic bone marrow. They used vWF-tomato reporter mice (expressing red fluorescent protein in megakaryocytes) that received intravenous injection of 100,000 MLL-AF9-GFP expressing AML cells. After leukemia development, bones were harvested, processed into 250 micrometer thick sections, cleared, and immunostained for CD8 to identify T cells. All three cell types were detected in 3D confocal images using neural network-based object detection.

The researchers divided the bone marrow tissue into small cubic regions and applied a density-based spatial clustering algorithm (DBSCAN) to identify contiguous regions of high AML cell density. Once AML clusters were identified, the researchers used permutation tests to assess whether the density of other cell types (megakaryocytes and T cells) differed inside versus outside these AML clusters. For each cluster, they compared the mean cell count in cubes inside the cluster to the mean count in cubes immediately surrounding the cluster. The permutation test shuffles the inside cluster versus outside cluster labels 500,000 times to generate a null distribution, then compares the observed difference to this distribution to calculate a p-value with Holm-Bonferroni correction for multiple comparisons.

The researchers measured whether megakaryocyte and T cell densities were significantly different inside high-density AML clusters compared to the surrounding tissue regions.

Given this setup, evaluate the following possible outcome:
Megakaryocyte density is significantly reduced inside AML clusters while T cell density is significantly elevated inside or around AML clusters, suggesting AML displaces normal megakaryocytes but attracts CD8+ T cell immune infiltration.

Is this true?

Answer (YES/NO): NO